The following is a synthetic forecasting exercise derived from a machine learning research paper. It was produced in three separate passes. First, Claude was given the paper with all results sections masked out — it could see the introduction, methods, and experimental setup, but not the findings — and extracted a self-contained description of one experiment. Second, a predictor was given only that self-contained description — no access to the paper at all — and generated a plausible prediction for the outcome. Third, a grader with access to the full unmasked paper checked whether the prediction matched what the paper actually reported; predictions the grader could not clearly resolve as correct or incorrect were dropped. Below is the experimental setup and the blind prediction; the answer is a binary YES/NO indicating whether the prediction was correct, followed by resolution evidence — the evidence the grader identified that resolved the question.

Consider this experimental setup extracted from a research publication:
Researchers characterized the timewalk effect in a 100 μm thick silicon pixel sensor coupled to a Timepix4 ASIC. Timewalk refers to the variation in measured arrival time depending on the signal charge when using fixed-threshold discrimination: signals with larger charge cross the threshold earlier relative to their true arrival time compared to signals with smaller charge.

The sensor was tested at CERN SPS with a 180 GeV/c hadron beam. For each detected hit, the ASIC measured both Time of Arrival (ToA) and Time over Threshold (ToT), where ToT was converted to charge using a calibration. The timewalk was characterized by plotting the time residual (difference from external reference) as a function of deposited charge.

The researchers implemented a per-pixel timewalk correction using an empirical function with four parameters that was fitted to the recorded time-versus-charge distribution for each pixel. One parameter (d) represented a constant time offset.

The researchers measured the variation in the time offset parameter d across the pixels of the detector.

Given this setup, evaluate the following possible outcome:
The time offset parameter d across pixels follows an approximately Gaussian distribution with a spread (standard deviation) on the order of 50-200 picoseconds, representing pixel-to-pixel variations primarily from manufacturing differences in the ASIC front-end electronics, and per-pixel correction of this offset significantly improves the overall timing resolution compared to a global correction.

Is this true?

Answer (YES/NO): NO